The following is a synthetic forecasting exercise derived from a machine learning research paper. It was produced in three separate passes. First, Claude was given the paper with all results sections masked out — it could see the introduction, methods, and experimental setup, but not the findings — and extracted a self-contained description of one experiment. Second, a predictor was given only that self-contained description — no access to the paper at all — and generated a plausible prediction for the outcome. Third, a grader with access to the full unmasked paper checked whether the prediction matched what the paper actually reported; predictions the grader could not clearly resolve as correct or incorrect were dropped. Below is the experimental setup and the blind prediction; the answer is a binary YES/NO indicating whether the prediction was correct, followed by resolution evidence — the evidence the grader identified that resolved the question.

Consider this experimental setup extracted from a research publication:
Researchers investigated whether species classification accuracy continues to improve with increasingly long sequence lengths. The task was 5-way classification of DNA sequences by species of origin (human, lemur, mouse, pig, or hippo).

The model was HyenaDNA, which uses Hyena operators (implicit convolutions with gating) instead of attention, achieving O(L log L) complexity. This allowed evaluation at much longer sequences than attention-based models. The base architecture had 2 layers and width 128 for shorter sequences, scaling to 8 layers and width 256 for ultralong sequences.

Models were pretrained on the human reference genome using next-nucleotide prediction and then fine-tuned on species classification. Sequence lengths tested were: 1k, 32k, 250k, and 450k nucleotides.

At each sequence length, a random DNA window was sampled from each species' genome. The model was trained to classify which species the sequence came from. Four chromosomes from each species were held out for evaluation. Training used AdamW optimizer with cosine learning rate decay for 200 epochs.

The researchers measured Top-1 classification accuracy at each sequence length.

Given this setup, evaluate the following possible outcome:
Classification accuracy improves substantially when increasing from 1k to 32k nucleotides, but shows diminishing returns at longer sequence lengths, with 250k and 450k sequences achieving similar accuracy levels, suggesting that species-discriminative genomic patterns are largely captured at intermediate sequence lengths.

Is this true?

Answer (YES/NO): NO